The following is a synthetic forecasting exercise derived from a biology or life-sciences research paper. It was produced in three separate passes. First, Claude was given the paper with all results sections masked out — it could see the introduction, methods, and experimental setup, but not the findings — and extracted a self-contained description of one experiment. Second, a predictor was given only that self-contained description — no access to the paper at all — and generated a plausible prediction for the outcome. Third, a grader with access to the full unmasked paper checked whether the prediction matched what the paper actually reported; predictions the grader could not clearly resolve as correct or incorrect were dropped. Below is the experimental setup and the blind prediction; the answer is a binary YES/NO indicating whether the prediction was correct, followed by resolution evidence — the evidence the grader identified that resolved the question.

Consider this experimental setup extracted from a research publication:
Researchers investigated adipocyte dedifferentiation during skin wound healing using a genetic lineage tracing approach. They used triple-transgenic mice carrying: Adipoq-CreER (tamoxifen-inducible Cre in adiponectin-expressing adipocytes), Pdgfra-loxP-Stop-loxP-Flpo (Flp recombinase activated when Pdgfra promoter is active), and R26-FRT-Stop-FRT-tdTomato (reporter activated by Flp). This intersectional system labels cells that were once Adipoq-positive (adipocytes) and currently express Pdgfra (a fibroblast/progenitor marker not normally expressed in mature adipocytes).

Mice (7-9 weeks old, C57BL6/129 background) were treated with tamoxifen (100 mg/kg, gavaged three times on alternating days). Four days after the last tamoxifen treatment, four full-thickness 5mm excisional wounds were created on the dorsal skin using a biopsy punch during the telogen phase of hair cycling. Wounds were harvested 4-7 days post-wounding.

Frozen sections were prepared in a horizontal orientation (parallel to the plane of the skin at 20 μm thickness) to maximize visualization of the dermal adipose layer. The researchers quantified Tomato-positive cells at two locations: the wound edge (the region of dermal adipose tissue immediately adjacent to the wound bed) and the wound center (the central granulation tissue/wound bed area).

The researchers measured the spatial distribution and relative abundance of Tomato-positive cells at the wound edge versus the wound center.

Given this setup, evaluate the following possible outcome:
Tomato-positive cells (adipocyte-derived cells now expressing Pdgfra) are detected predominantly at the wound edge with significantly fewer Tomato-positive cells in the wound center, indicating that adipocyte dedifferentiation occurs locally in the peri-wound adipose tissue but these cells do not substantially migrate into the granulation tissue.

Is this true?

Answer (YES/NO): YES